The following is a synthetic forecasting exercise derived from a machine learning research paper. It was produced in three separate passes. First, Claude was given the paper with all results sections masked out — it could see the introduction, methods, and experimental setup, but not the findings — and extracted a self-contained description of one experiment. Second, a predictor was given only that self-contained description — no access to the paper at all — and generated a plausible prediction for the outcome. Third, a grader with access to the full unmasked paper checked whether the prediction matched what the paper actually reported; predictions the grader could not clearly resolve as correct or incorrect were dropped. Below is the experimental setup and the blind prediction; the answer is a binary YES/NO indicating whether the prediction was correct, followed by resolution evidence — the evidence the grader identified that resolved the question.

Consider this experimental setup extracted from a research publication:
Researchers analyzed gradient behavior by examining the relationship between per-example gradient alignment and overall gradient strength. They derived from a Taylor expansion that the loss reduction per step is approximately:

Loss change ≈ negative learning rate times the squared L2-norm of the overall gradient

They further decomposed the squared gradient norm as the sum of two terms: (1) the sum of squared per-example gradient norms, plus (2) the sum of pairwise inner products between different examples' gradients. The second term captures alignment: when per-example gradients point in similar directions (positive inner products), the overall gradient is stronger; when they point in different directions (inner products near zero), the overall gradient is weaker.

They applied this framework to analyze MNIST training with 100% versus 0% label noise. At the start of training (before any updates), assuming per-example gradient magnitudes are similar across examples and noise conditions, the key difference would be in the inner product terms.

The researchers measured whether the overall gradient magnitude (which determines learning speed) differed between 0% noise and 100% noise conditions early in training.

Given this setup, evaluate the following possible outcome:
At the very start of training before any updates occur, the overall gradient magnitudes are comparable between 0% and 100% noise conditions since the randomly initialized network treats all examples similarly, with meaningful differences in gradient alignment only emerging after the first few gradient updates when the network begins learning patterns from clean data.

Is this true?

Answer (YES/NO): NO